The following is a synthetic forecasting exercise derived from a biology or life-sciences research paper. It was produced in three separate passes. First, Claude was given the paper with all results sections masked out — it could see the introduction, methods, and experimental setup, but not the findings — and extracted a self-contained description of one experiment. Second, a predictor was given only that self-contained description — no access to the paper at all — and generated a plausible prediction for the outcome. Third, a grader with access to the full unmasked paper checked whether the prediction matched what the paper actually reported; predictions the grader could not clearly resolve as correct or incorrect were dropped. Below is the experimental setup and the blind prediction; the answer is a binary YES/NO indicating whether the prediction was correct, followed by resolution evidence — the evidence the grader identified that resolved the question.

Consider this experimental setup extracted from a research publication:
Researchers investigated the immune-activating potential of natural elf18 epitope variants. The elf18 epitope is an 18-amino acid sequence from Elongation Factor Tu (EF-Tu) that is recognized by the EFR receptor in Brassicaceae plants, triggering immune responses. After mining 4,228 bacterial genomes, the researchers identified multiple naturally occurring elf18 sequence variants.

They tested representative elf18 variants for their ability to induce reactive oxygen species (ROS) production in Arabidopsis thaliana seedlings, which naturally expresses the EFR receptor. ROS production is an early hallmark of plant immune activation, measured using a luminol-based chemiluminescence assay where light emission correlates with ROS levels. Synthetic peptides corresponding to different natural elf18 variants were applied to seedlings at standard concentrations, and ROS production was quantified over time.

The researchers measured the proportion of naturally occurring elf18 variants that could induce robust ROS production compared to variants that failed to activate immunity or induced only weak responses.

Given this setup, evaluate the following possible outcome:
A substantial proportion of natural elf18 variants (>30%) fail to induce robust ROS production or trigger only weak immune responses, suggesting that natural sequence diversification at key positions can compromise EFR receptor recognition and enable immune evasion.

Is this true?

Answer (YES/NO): NO